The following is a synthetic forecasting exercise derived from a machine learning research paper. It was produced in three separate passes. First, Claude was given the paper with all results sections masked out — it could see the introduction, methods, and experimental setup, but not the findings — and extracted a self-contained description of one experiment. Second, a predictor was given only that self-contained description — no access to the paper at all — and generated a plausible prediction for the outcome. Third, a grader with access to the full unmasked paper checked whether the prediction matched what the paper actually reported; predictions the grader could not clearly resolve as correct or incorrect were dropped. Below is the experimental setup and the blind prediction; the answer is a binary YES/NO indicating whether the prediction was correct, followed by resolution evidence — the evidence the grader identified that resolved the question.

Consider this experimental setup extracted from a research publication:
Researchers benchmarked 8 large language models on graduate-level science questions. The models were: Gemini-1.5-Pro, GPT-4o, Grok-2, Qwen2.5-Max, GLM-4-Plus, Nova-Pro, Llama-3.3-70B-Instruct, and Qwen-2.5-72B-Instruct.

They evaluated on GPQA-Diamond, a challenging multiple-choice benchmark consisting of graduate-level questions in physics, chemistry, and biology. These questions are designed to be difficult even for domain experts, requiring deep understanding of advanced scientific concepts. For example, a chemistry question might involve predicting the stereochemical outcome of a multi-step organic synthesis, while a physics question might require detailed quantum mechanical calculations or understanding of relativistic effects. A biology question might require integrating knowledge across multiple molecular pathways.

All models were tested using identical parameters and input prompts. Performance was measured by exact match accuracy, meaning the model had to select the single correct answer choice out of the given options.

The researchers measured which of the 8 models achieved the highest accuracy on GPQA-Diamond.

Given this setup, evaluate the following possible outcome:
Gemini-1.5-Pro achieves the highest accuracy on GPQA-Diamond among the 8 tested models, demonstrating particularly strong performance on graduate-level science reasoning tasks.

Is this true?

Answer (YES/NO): NO